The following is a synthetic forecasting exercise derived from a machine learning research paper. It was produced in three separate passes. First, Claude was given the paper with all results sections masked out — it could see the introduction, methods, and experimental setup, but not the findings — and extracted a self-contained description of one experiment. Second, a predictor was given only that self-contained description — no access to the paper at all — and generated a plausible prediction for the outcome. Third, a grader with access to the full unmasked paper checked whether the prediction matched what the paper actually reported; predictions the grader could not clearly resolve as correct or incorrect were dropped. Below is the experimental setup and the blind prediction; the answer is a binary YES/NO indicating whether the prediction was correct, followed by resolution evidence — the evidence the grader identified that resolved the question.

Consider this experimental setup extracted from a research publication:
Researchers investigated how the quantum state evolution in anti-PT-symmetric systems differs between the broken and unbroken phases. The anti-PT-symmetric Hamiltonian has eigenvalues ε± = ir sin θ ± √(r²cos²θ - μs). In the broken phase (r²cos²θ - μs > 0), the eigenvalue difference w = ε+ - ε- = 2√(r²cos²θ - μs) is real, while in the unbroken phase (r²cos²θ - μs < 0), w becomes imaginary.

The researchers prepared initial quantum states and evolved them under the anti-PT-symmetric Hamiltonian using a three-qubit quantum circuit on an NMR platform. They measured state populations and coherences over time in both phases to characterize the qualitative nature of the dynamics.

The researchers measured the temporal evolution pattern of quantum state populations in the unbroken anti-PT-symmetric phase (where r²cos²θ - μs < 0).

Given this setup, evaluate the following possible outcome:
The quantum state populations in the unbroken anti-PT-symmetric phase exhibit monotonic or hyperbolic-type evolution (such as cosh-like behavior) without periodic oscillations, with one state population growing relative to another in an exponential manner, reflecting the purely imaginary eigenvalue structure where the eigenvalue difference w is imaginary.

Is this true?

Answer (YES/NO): YES